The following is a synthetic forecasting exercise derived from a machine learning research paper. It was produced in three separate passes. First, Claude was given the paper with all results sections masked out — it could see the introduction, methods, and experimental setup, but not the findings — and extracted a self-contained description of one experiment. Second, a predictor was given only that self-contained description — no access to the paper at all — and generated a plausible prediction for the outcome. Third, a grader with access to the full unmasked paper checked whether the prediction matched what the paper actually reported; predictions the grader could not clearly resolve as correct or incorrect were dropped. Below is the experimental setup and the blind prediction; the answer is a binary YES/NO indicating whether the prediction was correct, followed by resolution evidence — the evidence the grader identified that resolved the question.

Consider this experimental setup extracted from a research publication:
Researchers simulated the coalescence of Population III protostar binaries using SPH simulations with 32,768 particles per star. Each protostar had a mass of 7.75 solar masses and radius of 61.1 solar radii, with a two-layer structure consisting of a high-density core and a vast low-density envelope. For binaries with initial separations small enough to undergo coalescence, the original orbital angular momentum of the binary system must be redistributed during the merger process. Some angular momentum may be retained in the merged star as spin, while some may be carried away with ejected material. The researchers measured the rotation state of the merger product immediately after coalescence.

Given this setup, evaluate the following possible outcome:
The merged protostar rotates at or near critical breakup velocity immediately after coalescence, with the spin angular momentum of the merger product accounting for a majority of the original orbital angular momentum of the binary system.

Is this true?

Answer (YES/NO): NO